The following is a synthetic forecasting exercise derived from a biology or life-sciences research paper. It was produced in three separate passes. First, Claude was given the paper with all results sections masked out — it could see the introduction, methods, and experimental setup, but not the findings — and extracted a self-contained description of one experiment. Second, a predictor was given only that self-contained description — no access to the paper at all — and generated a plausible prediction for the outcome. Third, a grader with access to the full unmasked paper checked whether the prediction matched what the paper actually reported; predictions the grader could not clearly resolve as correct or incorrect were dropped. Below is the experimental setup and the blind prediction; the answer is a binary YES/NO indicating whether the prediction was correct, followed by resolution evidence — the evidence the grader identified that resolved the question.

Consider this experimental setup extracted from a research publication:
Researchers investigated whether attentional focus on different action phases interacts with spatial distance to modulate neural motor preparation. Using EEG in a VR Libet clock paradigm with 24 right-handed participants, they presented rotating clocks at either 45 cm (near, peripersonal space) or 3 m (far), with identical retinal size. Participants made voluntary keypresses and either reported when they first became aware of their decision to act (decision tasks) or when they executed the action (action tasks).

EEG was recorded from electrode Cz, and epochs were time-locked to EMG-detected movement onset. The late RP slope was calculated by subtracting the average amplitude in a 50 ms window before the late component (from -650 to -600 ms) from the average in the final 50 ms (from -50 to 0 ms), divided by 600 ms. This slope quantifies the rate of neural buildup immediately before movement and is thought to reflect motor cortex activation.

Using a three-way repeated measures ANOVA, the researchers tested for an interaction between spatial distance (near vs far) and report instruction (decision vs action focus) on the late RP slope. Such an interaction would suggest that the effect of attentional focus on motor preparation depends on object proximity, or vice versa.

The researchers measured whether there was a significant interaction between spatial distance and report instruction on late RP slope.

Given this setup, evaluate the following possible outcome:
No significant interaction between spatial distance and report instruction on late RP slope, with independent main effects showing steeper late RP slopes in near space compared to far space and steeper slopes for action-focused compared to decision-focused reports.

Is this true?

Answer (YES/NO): NO